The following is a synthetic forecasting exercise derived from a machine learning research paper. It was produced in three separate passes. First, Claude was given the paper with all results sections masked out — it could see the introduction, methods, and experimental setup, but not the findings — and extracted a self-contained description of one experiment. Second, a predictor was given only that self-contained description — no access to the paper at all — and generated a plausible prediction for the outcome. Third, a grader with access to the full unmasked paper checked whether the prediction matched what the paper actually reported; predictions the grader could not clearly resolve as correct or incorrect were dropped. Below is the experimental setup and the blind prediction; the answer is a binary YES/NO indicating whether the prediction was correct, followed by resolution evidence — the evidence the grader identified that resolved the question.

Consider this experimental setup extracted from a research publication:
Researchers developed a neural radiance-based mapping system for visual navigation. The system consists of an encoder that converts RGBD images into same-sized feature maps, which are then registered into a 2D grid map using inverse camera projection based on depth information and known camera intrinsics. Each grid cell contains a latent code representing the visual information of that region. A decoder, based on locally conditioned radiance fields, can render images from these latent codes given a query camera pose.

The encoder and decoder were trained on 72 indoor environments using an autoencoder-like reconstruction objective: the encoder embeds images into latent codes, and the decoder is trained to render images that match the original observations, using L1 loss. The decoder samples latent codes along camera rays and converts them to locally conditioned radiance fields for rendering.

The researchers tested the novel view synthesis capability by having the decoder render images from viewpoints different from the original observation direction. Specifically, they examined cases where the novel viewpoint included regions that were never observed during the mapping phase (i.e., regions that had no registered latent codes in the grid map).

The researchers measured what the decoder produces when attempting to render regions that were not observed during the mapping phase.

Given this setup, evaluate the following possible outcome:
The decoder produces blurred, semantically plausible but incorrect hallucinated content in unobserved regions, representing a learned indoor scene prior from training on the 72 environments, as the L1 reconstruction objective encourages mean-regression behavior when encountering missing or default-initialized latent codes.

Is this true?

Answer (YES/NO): NO